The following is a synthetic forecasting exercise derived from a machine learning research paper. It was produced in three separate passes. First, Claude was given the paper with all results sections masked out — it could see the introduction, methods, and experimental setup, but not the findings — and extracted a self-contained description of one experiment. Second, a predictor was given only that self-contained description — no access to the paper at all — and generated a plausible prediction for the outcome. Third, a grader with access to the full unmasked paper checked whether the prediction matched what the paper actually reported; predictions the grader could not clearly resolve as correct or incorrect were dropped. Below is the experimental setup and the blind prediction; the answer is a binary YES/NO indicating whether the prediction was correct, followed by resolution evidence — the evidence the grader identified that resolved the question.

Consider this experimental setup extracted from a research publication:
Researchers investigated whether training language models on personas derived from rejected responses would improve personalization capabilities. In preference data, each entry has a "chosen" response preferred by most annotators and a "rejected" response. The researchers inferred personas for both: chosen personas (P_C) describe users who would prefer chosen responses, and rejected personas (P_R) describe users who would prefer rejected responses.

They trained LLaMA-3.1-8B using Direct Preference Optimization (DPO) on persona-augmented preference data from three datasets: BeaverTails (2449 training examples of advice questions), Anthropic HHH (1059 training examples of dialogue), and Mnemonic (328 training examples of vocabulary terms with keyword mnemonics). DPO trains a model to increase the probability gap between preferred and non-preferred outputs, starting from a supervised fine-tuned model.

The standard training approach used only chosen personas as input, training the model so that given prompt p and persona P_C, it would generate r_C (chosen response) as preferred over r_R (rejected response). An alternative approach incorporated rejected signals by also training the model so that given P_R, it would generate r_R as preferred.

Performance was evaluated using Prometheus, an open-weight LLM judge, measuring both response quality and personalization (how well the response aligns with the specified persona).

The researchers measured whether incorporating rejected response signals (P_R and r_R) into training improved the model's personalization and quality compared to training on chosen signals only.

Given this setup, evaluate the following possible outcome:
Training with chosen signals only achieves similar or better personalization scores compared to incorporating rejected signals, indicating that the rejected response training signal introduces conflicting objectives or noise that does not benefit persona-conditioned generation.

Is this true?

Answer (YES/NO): YES